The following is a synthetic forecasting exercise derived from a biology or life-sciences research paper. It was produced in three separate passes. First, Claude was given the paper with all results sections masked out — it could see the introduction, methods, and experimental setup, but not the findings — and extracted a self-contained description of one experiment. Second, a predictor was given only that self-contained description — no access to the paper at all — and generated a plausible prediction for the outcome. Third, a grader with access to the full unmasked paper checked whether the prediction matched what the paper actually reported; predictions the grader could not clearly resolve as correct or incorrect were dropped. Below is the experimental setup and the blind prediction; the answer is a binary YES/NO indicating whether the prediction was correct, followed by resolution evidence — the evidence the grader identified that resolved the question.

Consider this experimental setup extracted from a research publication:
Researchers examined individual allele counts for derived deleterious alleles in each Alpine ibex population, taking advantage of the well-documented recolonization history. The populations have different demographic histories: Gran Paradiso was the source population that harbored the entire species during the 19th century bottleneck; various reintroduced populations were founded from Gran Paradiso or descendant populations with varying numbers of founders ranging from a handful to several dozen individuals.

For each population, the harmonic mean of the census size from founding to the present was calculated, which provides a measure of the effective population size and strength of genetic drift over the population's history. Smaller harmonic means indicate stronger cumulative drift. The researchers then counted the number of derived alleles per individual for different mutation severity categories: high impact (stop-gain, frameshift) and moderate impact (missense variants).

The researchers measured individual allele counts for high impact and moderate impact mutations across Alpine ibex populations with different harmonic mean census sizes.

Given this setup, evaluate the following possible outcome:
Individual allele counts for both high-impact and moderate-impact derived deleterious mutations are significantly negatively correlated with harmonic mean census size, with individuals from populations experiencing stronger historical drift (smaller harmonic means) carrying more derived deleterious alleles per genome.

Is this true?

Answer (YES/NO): NO